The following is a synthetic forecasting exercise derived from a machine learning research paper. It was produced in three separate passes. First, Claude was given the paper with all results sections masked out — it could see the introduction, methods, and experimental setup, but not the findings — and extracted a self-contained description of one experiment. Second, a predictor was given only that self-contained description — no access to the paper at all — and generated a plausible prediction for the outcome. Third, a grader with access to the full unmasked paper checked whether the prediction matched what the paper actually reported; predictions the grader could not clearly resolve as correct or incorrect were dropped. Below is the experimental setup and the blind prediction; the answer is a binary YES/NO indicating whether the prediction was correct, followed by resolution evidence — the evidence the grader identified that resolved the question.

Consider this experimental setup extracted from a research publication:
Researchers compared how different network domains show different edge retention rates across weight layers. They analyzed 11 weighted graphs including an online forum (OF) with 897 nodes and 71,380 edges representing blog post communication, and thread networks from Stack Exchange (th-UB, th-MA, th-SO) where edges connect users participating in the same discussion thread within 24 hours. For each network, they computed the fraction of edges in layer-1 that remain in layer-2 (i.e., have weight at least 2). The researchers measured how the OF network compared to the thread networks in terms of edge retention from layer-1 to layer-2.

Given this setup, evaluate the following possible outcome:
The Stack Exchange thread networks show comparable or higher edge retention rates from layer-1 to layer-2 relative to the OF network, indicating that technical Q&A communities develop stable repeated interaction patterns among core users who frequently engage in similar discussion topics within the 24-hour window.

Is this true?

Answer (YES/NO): NO